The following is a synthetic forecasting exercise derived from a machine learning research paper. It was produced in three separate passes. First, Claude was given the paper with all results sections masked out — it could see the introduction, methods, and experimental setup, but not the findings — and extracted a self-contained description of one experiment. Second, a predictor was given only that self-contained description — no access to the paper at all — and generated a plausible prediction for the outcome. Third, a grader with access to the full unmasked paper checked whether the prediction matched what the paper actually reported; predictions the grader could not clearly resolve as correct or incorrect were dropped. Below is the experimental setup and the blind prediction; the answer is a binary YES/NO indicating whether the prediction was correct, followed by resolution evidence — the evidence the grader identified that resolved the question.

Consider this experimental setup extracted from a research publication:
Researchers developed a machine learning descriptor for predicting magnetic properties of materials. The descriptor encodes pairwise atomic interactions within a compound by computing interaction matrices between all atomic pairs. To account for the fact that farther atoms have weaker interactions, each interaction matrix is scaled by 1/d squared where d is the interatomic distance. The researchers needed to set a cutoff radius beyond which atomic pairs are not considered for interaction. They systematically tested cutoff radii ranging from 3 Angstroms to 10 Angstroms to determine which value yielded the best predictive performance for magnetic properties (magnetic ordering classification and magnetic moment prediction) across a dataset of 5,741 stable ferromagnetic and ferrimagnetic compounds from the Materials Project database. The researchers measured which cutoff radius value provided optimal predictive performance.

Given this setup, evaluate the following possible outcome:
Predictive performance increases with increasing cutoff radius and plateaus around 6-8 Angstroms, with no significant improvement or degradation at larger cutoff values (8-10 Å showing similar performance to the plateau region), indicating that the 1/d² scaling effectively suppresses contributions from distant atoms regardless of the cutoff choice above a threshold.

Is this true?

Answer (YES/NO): NO